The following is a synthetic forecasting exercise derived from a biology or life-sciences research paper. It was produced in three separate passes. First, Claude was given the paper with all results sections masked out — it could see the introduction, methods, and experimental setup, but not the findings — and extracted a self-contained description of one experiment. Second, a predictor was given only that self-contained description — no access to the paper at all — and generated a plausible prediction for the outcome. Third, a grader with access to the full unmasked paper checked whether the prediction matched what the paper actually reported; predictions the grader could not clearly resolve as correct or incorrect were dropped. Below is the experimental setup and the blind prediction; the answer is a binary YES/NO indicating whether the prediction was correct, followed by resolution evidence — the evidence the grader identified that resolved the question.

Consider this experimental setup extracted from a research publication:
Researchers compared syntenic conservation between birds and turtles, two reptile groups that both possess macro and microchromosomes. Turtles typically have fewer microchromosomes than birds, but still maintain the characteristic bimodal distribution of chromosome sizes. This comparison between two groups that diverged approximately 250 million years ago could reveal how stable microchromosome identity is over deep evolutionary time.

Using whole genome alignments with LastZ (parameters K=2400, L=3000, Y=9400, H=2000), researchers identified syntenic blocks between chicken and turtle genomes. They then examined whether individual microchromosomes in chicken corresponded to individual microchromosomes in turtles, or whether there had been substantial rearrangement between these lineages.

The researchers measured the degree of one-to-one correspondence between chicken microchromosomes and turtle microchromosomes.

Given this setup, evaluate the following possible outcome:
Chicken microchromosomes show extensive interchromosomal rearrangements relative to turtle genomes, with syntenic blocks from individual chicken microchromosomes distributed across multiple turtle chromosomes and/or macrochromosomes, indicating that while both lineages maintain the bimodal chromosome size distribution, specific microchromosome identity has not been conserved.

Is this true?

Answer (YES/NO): NO